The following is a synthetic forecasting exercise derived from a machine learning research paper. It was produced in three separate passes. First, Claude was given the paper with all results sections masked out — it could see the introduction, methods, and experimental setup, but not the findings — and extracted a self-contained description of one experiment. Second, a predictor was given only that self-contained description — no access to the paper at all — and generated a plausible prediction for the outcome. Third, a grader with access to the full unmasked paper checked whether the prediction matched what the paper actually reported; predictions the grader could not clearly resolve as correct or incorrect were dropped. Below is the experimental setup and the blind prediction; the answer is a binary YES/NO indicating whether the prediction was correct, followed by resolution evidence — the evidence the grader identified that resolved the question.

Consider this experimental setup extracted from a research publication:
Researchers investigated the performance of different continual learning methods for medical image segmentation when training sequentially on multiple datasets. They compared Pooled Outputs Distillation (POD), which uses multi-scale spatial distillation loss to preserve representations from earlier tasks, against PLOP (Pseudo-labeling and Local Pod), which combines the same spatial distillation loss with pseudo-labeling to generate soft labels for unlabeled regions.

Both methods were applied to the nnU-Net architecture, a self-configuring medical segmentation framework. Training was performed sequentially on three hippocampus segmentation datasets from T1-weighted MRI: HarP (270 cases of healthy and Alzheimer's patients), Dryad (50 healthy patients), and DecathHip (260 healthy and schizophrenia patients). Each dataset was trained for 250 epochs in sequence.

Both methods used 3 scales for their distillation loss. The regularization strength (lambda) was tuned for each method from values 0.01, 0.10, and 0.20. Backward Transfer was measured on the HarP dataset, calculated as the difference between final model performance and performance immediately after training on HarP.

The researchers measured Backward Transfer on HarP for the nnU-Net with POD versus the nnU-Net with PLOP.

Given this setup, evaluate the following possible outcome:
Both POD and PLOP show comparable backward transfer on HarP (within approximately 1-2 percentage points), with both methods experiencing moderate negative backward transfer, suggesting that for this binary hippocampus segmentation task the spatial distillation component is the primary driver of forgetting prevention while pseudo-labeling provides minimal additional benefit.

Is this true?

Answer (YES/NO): NO